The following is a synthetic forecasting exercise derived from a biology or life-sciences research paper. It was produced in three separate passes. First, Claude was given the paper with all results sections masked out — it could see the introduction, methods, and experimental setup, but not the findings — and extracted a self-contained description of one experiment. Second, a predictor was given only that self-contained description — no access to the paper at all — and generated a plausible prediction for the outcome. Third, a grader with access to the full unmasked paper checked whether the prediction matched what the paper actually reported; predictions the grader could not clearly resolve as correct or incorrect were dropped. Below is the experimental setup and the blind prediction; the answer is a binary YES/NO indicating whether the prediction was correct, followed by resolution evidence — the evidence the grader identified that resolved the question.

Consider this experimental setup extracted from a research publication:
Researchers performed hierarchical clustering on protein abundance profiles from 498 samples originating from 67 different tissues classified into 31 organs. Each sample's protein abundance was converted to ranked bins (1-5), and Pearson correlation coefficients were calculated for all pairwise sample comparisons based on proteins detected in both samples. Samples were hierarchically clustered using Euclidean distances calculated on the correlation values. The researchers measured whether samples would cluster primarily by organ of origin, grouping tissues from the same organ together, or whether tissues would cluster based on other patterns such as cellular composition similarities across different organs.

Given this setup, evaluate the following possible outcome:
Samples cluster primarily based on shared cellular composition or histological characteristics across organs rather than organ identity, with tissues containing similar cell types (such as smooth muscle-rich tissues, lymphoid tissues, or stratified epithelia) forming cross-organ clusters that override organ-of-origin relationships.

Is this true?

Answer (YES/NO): NO